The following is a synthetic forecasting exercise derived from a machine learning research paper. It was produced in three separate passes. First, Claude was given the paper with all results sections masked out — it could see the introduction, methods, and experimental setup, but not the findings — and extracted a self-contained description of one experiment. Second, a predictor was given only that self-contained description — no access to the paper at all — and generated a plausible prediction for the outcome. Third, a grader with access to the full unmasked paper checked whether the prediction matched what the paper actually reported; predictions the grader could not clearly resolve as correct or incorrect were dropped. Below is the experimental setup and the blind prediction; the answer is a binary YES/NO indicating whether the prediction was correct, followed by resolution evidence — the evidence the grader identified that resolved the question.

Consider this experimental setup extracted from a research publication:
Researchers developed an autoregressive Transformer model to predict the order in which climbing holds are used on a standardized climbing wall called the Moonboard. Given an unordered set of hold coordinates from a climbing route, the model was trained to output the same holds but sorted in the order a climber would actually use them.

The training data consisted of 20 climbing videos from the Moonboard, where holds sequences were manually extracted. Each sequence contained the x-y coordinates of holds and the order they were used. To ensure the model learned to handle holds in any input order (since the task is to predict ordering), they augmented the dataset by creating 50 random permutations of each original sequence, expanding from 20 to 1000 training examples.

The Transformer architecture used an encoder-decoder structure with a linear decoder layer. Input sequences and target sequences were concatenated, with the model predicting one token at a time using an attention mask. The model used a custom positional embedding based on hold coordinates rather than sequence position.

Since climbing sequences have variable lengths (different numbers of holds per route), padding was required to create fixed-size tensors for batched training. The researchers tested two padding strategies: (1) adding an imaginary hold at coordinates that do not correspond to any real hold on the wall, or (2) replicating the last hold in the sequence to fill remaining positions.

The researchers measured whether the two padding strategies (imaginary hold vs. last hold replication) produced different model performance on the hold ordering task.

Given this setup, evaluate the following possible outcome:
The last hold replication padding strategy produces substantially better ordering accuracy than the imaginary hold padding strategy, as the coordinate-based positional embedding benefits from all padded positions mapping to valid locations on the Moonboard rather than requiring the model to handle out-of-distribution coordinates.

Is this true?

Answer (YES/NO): NO